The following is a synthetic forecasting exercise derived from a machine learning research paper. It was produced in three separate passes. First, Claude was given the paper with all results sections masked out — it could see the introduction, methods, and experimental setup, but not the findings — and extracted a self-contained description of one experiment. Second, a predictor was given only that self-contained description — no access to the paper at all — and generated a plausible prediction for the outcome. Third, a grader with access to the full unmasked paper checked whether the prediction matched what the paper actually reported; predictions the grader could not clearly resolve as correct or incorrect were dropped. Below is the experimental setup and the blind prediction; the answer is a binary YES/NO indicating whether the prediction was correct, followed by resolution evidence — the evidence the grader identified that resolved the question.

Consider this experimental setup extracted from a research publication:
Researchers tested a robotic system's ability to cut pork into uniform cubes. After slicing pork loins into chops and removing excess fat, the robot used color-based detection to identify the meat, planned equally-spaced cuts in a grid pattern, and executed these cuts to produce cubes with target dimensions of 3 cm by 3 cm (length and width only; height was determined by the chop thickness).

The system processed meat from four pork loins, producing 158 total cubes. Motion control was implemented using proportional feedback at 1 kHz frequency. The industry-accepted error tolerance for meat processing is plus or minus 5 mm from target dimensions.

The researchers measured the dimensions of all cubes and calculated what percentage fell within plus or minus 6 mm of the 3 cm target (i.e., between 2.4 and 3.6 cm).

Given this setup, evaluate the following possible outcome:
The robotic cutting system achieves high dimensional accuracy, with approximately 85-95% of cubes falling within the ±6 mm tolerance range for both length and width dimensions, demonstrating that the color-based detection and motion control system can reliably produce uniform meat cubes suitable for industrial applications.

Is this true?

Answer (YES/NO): NO